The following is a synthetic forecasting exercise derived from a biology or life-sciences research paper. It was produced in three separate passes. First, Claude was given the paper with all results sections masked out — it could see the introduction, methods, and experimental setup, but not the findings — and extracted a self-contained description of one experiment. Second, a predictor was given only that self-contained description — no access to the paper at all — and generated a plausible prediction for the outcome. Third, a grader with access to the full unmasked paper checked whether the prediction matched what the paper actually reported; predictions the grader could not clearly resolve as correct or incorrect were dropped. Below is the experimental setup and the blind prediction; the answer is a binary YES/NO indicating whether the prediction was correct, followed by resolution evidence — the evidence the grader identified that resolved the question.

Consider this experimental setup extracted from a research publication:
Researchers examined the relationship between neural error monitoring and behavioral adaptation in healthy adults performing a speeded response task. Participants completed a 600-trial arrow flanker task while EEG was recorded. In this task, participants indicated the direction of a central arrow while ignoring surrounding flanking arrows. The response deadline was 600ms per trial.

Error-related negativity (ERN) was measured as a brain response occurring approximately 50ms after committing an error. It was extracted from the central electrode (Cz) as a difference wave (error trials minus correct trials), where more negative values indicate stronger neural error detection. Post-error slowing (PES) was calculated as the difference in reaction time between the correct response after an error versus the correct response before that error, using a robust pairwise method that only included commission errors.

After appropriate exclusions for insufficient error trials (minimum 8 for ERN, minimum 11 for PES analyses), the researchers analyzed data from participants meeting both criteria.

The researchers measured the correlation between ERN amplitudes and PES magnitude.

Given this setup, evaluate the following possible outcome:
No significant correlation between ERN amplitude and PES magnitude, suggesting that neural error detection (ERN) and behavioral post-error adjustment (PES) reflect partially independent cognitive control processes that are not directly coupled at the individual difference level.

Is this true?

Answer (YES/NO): YES